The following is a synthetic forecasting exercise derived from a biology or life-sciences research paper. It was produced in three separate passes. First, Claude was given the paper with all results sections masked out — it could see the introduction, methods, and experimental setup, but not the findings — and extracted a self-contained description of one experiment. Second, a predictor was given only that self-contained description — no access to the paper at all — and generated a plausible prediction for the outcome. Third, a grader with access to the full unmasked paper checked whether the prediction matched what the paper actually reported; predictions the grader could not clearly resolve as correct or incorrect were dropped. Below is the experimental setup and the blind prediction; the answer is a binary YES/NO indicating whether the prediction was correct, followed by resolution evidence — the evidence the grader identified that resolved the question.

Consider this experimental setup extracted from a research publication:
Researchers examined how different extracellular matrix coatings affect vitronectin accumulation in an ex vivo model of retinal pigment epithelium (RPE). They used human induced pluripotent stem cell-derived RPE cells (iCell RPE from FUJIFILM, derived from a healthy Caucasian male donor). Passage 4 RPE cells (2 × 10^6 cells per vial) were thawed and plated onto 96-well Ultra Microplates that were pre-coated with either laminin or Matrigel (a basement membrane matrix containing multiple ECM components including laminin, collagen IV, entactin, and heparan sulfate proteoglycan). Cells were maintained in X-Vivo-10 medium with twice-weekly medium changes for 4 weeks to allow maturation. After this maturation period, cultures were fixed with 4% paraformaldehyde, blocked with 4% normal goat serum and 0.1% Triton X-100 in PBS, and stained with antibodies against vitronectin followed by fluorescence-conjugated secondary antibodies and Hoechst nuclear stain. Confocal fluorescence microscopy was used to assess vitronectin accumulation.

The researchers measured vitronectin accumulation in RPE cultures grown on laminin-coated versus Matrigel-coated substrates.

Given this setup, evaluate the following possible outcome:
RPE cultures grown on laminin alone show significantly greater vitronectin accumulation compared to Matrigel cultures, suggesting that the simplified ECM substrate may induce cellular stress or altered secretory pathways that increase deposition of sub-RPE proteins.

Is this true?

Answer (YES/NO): YES